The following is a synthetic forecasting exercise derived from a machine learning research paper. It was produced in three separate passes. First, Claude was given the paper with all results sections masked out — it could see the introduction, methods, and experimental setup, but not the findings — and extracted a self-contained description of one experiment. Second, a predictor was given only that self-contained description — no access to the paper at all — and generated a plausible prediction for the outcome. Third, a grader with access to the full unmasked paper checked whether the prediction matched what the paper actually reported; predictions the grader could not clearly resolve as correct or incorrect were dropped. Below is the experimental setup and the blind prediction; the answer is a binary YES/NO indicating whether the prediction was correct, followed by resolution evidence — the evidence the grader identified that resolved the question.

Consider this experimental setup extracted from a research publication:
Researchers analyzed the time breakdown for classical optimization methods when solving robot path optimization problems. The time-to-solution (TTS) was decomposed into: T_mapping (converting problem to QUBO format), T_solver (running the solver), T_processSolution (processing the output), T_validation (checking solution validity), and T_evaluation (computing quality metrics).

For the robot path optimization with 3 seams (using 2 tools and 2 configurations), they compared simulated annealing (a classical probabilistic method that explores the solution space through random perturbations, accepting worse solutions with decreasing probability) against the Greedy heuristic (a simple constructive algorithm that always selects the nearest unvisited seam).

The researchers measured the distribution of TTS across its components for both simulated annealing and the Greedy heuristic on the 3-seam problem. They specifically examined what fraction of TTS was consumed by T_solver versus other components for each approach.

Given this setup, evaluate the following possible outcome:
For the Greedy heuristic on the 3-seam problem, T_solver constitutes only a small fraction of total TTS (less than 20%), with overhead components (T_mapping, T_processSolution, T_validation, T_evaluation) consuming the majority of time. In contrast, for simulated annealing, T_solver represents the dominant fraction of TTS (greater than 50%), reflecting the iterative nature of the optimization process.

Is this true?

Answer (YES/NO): NO